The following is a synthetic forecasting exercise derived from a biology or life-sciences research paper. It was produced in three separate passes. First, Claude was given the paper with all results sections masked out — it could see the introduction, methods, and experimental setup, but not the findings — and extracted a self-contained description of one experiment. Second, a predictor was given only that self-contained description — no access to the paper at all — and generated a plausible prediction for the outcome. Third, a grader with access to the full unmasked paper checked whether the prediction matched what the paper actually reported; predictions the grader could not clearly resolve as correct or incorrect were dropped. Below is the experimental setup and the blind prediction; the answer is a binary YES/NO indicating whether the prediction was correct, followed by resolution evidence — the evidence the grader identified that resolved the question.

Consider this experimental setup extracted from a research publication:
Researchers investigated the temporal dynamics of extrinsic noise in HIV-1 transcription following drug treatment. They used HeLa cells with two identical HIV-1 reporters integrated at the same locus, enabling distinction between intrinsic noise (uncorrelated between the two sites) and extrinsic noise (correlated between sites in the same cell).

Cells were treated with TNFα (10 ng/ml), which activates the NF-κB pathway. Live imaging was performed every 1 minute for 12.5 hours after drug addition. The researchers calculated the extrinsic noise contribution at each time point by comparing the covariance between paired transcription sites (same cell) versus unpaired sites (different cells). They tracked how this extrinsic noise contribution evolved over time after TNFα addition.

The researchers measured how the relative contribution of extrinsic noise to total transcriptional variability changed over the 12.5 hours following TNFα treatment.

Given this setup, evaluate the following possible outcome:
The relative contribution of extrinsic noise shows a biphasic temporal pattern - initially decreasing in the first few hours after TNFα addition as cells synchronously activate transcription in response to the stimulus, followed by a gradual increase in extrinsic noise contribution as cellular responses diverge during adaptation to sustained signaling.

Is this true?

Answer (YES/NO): NO